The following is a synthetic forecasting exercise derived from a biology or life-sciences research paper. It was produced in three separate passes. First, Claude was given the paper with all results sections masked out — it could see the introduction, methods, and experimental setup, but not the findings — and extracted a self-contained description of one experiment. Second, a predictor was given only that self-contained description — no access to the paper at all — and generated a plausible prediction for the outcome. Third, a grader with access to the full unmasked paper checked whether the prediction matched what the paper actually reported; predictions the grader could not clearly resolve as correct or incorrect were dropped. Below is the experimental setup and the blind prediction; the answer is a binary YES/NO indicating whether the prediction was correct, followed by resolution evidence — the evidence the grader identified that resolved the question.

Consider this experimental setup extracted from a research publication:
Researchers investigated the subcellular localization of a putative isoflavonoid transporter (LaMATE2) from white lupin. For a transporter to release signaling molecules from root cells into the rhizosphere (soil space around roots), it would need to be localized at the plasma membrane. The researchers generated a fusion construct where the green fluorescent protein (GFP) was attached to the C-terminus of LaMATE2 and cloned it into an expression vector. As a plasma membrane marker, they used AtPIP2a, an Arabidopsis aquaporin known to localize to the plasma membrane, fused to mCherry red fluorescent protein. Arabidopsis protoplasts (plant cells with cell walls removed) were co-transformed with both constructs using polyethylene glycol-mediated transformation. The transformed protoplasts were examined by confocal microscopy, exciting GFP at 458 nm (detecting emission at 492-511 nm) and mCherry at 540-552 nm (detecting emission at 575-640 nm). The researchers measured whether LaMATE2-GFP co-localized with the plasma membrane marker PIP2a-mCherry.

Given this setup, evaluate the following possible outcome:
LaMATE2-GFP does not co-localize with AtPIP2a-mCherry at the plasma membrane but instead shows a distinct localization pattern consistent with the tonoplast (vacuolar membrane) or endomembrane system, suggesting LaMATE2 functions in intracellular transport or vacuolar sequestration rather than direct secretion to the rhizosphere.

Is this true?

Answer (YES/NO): NO